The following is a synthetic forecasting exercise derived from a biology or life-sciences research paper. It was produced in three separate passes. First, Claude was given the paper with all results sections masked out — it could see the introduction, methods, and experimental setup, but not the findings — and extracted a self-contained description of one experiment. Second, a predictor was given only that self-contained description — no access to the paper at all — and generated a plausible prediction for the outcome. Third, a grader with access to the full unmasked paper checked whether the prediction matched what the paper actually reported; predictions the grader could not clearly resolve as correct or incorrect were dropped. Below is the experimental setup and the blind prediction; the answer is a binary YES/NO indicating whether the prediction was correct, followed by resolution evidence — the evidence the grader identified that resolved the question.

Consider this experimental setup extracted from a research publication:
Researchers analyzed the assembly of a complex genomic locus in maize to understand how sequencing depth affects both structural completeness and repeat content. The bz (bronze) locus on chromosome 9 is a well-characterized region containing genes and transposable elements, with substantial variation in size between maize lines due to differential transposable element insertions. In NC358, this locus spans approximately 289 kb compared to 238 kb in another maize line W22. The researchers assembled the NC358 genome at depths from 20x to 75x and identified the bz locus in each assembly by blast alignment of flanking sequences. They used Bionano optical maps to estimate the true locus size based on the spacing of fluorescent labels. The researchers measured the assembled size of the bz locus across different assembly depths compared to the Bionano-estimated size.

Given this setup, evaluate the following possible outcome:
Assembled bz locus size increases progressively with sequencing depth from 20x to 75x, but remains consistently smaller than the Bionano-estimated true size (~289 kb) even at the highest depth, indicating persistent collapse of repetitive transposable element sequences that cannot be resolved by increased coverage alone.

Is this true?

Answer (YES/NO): NO